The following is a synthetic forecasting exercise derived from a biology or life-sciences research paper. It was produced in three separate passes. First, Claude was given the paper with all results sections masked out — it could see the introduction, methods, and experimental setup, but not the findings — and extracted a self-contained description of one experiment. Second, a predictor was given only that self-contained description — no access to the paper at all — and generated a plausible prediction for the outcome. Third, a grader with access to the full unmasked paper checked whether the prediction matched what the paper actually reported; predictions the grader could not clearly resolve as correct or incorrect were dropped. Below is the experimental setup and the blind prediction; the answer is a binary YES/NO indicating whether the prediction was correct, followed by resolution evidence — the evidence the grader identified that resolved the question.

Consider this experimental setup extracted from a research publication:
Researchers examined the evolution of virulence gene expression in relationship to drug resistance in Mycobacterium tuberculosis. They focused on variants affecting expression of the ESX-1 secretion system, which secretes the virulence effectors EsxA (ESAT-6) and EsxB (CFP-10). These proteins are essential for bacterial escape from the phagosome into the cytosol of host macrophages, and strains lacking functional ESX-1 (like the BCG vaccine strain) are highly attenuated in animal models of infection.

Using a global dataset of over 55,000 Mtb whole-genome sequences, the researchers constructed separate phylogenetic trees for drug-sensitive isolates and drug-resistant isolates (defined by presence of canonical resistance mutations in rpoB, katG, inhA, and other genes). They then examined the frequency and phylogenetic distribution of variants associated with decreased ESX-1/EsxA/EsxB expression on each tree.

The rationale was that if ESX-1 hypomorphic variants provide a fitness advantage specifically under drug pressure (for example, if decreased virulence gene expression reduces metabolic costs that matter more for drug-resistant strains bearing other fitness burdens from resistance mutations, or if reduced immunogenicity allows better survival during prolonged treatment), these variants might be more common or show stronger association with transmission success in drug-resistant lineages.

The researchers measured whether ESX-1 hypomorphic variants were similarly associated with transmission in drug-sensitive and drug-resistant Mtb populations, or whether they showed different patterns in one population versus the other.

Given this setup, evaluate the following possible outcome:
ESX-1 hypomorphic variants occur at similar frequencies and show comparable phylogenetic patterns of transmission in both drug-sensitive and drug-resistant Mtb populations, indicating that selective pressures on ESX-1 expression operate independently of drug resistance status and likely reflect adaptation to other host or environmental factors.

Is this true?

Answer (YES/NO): NO